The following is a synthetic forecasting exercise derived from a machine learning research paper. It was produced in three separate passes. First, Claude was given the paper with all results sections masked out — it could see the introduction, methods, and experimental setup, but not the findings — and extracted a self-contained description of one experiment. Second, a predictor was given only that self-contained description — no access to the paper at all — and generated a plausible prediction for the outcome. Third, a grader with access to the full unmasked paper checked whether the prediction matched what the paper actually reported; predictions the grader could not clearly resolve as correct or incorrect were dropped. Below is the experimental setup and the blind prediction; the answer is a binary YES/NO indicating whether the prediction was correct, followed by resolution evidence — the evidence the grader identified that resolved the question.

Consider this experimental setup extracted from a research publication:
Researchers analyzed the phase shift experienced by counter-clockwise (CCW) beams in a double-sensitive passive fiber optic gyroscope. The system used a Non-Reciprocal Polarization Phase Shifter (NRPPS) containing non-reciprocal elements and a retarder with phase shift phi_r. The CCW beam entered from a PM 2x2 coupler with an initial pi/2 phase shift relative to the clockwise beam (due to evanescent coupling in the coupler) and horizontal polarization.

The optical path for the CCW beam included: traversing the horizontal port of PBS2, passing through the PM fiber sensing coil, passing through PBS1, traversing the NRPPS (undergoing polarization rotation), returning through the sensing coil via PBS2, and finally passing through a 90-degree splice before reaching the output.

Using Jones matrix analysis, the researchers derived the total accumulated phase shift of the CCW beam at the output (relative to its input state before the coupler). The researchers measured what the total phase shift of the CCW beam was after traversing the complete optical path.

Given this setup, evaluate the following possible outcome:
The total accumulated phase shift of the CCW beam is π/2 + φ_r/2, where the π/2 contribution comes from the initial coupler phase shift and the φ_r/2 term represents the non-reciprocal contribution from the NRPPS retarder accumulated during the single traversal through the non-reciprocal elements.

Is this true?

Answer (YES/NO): NO